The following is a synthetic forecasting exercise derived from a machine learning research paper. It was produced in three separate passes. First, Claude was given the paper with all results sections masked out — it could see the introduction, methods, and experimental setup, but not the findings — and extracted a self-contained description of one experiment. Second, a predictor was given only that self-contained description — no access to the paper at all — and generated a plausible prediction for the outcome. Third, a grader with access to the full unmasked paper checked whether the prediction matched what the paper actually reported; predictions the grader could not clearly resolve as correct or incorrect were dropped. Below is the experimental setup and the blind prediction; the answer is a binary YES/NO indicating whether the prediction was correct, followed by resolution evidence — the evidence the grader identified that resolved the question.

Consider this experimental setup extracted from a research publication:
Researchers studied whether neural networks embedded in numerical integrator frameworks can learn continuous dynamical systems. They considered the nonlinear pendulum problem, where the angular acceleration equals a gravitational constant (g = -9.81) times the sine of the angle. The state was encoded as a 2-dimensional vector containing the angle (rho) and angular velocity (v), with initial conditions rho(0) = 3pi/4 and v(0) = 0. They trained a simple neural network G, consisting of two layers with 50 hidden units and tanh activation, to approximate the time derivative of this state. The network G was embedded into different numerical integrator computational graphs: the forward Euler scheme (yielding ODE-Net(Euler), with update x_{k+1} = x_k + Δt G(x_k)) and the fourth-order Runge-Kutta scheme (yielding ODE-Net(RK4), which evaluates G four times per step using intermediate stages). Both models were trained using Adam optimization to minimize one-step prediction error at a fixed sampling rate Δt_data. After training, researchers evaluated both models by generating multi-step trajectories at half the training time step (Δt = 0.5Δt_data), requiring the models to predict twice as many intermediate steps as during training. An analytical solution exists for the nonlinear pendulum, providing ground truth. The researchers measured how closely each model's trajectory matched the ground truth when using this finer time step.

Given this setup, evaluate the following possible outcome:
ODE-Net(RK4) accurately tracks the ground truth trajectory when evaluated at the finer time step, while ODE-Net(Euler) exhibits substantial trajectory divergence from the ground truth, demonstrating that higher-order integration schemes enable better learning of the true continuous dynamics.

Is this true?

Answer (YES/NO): YES